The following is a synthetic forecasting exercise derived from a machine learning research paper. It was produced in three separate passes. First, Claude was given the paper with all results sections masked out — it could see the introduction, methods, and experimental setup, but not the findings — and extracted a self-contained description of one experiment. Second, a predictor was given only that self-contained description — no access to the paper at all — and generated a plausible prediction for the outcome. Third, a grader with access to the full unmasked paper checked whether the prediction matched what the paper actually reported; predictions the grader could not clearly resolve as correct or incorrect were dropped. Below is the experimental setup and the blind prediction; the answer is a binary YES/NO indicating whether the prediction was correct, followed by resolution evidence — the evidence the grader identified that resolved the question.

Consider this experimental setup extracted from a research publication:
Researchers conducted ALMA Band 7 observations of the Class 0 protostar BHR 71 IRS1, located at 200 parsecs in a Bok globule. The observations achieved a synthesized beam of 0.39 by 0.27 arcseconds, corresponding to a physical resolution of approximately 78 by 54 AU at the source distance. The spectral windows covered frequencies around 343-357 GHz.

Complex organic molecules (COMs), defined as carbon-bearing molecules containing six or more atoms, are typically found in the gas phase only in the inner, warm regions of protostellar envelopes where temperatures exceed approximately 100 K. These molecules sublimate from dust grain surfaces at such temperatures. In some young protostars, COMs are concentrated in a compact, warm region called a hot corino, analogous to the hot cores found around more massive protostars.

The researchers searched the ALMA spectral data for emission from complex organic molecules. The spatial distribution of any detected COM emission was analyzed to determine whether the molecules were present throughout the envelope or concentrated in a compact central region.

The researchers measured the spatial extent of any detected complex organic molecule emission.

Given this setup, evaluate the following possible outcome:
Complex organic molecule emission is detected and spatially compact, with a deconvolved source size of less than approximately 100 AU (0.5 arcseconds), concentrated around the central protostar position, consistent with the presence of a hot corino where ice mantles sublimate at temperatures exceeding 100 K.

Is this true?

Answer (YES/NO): YES